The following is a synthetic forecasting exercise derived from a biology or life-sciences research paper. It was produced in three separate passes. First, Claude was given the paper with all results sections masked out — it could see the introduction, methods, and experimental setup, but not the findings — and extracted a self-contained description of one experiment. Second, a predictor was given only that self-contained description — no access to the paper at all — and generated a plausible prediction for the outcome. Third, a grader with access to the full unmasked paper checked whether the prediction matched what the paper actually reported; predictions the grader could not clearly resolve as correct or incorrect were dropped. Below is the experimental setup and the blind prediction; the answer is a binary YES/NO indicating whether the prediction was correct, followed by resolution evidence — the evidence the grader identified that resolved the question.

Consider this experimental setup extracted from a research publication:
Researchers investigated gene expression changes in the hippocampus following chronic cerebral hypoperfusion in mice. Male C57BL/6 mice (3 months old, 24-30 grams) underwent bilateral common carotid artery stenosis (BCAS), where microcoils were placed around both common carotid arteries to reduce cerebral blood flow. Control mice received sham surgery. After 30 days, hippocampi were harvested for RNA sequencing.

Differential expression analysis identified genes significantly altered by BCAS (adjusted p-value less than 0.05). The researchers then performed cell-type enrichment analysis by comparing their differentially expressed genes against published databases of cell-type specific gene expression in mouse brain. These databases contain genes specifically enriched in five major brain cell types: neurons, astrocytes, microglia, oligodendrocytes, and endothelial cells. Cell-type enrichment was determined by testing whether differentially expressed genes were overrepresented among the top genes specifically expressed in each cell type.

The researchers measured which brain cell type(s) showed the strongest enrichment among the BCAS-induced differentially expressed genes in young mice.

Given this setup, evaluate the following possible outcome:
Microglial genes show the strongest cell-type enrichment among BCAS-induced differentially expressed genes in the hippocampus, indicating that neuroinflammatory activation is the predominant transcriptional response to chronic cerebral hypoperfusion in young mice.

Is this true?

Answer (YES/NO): NO